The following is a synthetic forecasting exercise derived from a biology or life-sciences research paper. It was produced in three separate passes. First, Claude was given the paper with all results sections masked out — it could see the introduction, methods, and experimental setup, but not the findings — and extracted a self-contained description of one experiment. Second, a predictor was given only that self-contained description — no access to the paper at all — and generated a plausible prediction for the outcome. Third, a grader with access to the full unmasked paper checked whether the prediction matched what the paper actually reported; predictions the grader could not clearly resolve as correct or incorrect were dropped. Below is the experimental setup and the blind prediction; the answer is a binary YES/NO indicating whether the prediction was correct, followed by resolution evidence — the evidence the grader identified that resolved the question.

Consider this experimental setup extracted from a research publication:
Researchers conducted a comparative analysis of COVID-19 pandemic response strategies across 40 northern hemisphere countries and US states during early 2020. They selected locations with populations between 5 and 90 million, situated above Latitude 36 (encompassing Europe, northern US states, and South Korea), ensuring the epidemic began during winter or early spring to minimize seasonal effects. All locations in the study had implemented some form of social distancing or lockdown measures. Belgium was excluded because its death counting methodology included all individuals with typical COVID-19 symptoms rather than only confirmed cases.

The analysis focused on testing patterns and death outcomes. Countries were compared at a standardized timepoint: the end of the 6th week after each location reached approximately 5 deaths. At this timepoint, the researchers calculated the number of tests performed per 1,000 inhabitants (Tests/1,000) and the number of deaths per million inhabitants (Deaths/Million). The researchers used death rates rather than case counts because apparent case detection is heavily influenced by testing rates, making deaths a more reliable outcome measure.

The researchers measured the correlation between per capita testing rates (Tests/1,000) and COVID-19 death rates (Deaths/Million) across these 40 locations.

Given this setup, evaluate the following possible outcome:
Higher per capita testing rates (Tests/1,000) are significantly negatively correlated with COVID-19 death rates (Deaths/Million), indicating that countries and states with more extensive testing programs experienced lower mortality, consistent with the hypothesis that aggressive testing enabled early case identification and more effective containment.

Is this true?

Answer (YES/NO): NO